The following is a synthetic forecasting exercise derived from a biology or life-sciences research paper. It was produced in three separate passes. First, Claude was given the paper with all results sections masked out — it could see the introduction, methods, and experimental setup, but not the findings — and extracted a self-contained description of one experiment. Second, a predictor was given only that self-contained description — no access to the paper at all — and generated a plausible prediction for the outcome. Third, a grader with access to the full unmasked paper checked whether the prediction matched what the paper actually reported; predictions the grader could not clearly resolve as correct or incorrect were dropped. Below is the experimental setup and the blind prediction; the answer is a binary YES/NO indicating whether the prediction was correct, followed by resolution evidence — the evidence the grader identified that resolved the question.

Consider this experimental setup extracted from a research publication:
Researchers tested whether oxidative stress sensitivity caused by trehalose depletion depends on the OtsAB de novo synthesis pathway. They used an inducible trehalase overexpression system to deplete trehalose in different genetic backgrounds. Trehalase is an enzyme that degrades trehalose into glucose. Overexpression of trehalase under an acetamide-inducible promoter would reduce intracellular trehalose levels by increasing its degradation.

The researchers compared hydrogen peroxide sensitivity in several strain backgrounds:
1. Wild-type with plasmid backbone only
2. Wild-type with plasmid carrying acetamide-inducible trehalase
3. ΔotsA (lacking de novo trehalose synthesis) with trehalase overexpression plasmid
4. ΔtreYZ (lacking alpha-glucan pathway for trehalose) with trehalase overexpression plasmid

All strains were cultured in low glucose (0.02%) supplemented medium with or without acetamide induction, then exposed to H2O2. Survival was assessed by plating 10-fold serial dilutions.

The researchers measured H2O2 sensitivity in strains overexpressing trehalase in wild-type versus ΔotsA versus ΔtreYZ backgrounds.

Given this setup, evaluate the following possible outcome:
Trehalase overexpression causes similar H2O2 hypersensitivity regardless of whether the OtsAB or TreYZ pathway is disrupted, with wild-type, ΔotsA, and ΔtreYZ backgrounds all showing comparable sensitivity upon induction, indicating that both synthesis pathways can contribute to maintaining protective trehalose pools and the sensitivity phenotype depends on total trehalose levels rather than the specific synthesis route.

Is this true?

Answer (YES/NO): NO